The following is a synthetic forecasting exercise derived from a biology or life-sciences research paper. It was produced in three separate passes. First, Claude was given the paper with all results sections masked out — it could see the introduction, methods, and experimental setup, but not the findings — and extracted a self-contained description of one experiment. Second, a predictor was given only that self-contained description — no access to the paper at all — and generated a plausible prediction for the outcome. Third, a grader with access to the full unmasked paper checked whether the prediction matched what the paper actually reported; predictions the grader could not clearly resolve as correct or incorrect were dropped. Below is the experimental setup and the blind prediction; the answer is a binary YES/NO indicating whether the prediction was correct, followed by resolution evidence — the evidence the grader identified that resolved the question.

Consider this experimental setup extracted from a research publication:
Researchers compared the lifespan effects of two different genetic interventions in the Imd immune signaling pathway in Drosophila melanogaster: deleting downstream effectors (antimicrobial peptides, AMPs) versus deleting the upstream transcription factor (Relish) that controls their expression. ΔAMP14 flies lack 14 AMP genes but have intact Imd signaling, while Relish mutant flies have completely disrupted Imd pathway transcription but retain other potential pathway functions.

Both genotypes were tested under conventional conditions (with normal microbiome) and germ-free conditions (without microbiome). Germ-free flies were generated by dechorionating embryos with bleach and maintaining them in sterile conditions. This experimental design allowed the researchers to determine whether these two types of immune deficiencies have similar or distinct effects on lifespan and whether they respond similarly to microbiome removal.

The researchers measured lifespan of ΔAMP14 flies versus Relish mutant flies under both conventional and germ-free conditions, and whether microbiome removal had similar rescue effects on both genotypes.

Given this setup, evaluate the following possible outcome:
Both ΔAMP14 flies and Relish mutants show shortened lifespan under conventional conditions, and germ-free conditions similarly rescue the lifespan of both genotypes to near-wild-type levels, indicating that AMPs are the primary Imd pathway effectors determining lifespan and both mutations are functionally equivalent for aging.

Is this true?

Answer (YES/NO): NO